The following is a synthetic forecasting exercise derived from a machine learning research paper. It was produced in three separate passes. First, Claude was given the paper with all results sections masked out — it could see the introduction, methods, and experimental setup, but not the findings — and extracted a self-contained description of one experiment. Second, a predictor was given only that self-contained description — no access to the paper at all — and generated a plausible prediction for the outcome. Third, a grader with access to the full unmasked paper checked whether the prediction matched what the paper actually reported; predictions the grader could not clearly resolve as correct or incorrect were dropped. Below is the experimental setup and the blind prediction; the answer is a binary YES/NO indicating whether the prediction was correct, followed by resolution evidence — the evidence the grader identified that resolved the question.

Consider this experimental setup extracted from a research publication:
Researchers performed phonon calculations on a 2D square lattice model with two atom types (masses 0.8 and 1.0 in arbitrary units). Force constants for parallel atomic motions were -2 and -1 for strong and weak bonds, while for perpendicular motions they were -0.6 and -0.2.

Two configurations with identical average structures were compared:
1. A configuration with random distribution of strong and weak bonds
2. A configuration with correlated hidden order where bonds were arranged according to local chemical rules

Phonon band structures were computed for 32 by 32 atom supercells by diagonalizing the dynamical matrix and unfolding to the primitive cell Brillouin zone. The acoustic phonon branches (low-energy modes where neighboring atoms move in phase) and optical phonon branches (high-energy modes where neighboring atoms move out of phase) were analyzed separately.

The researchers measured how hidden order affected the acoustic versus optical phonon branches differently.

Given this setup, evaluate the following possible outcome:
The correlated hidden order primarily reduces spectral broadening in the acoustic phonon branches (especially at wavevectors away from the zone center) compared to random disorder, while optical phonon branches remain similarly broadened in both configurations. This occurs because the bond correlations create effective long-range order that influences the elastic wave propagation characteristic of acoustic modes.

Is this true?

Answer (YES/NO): NO